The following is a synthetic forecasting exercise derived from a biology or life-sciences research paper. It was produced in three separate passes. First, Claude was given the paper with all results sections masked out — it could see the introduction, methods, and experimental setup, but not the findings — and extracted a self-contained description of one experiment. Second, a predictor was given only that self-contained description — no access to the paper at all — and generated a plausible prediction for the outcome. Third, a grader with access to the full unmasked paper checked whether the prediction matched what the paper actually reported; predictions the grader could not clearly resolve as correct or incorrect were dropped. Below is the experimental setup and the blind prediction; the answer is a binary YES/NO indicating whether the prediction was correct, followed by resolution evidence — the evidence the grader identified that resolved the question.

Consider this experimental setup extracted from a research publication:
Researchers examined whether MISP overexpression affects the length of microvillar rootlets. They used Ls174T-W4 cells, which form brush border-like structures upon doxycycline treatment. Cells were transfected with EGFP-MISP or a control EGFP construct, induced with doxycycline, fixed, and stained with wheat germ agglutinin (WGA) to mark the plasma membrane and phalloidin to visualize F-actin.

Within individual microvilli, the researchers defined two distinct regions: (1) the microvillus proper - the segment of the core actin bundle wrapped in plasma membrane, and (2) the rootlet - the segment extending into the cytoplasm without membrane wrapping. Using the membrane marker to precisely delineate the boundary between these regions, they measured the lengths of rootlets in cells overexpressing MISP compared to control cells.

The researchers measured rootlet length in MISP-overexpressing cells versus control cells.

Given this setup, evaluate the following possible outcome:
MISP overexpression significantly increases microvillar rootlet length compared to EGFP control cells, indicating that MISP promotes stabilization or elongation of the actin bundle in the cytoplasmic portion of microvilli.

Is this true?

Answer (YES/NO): YES